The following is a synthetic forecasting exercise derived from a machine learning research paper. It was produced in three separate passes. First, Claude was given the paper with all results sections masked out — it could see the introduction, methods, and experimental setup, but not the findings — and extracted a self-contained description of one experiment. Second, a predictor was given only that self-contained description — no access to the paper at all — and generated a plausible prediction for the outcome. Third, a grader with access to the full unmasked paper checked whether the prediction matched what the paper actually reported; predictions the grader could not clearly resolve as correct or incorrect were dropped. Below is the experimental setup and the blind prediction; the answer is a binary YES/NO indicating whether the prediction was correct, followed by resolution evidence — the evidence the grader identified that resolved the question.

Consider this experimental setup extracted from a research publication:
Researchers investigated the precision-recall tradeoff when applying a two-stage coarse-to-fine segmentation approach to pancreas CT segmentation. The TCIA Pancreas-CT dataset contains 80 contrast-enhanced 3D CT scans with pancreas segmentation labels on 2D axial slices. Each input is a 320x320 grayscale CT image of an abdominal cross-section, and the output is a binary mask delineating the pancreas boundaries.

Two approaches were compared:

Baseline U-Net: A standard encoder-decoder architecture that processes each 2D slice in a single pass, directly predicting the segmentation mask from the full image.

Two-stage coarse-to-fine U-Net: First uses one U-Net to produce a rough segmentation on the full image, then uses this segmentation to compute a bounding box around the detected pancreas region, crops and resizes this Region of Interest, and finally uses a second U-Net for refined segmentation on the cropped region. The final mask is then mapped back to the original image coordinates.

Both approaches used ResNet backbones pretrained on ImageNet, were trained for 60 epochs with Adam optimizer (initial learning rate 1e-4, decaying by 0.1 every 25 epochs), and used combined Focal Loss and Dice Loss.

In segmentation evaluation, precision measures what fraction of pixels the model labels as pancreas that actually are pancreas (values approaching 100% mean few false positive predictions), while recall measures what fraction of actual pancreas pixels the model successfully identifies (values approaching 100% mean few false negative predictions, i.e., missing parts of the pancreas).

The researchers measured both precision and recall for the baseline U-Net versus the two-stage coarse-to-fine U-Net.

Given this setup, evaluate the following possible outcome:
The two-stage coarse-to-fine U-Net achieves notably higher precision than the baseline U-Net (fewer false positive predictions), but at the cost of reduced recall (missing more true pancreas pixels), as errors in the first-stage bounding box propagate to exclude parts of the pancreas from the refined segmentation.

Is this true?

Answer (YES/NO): NO